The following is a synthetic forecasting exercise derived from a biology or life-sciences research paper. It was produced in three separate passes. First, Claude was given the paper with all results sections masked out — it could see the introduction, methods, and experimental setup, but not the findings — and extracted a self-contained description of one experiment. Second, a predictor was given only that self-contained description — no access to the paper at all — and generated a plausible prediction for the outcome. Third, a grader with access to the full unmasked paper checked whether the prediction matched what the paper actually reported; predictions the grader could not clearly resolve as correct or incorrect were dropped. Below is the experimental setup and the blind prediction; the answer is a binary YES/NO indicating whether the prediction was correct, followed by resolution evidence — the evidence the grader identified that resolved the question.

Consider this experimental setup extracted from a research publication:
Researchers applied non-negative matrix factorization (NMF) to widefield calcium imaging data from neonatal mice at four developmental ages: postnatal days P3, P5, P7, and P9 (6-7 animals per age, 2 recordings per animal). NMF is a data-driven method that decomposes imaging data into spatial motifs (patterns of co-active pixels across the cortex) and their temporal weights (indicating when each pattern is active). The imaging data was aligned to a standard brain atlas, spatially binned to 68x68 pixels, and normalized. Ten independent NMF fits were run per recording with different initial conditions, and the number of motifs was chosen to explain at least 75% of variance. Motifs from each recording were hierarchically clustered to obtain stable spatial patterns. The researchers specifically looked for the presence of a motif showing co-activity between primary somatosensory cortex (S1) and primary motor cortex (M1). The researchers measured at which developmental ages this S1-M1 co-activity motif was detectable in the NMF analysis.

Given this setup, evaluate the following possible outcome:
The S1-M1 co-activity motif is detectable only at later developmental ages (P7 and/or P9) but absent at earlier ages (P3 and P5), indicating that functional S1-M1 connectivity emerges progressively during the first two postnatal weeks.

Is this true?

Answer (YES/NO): NO